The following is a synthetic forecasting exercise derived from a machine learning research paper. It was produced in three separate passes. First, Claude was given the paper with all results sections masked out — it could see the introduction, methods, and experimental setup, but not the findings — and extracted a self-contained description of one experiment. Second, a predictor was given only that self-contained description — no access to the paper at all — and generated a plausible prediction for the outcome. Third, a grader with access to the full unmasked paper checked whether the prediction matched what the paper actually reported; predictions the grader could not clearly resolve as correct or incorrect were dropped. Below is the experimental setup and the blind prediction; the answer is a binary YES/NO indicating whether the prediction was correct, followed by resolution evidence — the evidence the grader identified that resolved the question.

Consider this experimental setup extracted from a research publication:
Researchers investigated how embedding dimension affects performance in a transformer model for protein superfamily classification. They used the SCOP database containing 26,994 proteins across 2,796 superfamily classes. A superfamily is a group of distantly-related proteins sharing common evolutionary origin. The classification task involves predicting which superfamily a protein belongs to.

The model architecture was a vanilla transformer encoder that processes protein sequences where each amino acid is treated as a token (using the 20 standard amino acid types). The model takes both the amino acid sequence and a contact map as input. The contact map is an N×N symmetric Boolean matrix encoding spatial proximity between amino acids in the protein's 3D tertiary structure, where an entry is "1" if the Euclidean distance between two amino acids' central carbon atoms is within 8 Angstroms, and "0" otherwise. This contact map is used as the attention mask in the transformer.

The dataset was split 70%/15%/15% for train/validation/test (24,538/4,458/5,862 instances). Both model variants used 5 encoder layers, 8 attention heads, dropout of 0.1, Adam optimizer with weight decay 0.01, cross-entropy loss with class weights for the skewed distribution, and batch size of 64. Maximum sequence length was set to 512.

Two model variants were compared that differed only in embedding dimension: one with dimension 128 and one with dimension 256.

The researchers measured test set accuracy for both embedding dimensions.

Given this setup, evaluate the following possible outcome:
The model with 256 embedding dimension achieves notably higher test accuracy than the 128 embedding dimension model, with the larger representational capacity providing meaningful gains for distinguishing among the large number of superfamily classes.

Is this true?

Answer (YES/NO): NO